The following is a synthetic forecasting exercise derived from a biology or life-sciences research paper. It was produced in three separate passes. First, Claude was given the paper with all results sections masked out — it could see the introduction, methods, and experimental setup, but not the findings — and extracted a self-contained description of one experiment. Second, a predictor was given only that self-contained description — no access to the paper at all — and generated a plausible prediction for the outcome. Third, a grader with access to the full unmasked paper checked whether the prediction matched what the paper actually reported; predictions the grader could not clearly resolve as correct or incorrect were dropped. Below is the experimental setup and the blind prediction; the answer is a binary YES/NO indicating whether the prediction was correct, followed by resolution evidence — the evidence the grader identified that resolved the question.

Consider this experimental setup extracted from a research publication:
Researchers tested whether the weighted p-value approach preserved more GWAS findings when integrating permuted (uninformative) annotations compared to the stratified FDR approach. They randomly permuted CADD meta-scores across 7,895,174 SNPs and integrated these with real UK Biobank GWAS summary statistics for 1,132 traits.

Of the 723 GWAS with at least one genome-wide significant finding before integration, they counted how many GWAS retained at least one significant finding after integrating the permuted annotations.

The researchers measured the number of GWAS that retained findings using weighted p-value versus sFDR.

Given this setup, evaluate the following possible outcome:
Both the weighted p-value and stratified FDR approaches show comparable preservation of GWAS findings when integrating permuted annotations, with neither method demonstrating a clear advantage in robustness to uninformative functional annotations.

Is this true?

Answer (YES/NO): NO